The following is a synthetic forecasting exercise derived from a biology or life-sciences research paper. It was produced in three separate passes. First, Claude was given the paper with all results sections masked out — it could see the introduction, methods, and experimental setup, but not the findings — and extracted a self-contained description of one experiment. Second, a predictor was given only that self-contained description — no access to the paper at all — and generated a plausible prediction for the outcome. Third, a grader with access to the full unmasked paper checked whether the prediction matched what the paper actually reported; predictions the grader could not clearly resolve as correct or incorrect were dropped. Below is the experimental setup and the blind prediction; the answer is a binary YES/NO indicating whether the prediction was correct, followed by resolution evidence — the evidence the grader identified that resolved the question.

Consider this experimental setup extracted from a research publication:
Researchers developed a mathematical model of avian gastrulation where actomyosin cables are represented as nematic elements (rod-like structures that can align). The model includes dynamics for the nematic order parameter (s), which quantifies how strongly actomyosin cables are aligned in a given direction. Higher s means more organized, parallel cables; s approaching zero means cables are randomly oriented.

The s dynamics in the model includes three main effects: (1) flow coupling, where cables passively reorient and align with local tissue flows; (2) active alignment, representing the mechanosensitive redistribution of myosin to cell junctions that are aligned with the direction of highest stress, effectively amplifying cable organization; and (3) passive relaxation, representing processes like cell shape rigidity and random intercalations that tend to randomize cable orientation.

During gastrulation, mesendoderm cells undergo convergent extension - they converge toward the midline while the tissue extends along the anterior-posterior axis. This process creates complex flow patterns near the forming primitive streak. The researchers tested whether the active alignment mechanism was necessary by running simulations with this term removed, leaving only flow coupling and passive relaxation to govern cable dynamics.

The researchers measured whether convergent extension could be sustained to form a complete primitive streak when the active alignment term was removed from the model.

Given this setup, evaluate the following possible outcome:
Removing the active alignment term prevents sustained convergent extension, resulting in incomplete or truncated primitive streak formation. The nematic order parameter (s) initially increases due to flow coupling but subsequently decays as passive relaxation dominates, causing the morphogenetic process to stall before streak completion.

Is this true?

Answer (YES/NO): NO